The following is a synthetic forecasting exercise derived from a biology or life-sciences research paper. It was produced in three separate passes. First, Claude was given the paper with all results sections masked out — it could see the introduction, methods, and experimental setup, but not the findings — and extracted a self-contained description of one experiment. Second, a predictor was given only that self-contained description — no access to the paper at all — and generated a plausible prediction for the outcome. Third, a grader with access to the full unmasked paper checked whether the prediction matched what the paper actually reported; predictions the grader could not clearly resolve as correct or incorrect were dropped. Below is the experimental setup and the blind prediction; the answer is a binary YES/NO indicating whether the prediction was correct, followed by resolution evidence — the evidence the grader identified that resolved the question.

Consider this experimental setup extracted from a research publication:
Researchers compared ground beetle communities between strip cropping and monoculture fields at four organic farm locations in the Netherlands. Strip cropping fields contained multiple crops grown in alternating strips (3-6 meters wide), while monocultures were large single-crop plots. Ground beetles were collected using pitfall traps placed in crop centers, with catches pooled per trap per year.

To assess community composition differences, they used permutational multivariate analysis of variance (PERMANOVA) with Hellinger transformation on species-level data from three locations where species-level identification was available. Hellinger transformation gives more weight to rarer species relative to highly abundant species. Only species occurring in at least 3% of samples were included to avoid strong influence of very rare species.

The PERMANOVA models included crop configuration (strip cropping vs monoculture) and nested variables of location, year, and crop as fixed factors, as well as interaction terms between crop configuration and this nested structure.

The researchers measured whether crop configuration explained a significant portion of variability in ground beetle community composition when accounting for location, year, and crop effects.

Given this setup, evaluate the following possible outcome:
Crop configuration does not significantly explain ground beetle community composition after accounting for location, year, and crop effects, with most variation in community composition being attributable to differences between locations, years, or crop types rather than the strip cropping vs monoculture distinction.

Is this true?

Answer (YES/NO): NO